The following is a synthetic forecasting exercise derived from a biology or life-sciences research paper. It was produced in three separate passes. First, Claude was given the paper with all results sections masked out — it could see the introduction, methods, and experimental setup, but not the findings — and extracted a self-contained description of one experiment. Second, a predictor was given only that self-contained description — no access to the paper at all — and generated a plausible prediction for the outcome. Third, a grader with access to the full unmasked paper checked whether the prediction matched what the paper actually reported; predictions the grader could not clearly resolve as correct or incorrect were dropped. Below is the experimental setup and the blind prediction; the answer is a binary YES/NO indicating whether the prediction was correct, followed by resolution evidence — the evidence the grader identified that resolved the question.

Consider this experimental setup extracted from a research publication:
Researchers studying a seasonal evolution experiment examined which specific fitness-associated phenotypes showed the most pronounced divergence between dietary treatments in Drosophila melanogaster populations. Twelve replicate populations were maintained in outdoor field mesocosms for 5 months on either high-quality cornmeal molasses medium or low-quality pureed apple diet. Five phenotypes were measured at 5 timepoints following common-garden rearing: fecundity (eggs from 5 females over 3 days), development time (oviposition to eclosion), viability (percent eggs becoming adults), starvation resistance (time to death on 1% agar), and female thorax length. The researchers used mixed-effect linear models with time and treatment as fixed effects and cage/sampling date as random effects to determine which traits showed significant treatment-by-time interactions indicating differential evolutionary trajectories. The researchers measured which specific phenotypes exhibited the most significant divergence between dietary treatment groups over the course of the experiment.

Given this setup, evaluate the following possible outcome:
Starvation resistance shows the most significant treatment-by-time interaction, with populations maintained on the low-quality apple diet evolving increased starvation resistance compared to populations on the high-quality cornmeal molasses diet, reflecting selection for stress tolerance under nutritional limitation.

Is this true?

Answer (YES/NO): NO